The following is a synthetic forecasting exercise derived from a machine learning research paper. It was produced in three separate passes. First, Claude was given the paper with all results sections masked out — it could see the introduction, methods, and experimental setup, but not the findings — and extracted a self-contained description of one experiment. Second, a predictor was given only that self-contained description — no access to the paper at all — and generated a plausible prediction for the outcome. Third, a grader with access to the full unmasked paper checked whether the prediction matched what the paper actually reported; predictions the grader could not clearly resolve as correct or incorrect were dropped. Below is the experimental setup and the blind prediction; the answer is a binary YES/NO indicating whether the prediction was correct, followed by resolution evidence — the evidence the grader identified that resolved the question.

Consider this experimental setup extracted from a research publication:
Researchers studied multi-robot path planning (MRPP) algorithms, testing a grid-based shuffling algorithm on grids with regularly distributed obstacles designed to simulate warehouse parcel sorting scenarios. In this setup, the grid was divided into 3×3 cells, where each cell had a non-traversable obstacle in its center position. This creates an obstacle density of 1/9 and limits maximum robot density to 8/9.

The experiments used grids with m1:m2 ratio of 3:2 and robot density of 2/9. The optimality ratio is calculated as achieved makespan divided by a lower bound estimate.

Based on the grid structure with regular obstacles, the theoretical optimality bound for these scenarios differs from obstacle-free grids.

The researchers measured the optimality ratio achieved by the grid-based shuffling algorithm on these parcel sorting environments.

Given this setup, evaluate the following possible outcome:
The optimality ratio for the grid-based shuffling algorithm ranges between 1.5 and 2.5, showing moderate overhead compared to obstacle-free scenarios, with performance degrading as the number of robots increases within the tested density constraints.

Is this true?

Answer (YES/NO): NO